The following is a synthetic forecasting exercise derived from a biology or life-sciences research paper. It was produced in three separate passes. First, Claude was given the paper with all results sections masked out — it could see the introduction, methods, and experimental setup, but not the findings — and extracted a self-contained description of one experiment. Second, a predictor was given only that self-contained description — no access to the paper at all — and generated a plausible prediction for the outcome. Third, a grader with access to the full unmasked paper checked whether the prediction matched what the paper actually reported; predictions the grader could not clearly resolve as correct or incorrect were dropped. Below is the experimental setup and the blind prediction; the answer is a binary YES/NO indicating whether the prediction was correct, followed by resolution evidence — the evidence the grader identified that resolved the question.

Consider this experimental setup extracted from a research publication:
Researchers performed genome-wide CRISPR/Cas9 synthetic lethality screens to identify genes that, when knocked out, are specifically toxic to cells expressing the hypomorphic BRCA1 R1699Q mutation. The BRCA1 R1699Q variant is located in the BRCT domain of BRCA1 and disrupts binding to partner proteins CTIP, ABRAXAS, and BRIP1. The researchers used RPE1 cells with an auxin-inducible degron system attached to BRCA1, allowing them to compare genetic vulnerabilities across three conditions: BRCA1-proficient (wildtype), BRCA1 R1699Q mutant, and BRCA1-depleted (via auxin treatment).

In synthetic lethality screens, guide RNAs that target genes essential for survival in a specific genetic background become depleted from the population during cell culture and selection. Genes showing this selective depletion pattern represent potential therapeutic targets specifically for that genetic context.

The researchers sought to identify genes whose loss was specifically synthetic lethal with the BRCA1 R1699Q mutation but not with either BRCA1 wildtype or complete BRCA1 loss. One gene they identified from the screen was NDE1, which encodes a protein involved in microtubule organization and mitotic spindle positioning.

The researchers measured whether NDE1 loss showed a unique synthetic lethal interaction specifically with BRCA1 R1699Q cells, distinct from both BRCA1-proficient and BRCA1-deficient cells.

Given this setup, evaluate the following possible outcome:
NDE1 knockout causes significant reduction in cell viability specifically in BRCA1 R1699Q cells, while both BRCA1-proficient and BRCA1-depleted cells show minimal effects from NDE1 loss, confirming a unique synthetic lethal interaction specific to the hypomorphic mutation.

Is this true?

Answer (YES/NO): YES